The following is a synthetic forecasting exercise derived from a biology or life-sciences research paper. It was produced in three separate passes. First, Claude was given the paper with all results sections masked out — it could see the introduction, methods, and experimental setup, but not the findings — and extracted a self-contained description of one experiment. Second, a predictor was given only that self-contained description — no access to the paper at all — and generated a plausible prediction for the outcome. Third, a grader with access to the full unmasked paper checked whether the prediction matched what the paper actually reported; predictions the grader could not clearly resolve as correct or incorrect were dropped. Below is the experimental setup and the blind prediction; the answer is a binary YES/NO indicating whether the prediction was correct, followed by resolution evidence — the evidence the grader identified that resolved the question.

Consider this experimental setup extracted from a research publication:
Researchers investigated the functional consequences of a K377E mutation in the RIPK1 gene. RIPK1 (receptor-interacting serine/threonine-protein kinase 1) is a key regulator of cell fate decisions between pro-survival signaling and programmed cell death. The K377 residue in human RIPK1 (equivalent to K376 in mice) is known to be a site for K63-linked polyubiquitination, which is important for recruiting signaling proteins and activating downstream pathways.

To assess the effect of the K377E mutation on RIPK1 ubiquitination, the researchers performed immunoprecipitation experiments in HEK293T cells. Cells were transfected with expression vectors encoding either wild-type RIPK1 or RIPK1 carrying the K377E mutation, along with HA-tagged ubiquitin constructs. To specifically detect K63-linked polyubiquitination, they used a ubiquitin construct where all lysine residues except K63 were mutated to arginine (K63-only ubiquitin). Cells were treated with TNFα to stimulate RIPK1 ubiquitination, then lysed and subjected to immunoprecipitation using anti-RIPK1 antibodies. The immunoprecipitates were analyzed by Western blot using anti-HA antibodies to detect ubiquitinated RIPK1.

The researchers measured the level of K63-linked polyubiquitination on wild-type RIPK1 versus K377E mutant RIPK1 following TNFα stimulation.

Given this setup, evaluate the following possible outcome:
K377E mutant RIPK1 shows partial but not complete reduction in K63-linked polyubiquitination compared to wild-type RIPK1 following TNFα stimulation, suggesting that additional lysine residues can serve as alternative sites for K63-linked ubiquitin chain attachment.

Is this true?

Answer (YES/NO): NO